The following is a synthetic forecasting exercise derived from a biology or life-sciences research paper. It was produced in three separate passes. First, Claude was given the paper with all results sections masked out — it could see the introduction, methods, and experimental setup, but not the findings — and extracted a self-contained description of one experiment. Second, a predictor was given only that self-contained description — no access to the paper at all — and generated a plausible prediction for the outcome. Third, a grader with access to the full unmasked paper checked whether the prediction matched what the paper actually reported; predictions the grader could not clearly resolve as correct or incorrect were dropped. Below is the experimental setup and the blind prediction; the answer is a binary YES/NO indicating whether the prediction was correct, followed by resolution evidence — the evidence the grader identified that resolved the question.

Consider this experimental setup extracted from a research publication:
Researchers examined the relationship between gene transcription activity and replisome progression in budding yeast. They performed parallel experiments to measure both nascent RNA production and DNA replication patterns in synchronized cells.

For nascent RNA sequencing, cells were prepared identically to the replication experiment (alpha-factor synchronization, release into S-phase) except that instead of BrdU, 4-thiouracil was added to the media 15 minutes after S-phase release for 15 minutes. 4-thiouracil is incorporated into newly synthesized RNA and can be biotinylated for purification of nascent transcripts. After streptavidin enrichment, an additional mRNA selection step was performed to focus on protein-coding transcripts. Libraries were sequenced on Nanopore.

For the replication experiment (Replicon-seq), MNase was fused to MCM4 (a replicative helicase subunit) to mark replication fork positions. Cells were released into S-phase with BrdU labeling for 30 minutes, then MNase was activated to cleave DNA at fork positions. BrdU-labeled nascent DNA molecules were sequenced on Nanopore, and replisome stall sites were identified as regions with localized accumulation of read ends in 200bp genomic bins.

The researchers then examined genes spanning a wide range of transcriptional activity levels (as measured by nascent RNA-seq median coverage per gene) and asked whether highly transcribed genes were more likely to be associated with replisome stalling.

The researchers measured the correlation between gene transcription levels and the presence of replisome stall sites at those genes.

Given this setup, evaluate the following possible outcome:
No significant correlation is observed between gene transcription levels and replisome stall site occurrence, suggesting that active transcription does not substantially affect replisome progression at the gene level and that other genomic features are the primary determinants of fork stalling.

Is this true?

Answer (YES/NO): YES